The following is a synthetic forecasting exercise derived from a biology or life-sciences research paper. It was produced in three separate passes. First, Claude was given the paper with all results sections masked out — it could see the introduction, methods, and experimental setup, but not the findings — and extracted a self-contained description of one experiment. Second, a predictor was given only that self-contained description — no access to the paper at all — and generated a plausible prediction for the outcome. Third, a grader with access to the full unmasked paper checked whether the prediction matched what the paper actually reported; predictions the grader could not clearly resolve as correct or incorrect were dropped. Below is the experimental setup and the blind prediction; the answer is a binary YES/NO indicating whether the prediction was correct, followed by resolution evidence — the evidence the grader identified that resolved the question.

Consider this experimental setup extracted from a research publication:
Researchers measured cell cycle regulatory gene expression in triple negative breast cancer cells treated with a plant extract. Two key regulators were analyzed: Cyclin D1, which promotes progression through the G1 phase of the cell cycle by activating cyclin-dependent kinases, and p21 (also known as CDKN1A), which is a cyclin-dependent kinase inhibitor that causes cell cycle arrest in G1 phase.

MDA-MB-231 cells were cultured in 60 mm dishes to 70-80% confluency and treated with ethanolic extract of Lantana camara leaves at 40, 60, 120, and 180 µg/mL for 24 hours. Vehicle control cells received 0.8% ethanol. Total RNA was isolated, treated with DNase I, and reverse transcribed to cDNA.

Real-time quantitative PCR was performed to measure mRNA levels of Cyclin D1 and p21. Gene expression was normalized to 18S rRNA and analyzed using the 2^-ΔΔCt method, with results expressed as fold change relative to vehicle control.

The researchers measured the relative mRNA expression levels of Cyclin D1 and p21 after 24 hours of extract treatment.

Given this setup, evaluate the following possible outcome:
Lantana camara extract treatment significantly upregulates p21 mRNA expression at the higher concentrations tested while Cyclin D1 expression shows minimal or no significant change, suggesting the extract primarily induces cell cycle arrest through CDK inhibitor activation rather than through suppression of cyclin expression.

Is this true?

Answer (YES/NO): NO